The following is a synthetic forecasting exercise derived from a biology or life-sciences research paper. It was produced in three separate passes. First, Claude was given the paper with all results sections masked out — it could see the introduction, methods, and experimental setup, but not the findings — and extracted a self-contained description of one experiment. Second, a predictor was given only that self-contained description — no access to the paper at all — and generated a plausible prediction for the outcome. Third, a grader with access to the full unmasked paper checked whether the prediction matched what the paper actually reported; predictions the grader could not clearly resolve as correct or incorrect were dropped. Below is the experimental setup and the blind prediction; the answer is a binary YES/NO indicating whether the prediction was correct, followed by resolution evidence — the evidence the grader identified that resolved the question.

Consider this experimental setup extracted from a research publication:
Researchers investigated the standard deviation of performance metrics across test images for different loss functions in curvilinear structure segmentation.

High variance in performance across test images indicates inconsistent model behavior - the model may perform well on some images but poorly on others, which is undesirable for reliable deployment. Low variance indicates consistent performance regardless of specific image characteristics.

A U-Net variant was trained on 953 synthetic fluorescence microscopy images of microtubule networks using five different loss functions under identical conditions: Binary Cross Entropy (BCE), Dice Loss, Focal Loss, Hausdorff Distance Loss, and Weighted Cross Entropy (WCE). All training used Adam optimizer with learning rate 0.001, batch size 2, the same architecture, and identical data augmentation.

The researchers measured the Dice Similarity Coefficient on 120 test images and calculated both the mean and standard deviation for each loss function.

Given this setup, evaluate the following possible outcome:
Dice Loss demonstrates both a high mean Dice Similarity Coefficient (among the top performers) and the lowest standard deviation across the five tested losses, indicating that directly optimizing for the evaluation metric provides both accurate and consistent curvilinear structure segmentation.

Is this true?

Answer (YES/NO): NO